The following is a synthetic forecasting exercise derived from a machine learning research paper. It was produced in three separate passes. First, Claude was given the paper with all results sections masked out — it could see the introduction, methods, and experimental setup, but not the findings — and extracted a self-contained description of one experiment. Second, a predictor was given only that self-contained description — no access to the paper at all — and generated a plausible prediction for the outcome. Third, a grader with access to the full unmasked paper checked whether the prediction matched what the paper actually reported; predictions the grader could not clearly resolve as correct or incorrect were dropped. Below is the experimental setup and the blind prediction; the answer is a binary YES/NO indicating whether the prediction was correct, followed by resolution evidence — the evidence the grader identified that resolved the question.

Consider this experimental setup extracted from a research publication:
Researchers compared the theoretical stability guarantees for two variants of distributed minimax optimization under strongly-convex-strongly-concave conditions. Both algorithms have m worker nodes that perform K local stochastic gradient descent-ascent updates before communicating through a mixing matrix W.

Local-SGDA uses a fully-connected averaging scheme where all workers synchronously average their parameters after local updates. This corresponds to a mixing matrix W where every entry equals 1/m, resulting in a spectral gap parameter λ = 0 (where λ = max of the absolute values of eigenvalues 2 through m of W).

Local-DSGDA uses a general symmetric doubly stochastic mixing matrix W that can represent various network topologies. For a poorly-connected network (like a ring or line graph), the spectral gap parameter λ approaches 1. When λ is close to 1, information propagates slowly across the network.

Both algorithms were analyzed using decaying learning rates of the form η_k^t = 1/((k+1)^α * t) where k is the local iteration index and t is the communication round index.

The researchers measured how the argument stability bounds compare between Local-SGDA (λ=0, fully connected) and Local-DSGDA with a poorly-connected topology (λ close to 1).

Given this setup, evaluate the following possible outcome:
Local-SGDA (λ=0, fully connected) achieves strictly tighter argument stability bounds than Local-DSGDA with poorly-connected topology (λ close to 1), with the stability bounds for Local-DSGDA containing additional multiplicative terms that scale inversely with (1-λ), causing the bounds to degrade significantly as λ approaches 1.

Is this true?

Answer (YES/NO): YES